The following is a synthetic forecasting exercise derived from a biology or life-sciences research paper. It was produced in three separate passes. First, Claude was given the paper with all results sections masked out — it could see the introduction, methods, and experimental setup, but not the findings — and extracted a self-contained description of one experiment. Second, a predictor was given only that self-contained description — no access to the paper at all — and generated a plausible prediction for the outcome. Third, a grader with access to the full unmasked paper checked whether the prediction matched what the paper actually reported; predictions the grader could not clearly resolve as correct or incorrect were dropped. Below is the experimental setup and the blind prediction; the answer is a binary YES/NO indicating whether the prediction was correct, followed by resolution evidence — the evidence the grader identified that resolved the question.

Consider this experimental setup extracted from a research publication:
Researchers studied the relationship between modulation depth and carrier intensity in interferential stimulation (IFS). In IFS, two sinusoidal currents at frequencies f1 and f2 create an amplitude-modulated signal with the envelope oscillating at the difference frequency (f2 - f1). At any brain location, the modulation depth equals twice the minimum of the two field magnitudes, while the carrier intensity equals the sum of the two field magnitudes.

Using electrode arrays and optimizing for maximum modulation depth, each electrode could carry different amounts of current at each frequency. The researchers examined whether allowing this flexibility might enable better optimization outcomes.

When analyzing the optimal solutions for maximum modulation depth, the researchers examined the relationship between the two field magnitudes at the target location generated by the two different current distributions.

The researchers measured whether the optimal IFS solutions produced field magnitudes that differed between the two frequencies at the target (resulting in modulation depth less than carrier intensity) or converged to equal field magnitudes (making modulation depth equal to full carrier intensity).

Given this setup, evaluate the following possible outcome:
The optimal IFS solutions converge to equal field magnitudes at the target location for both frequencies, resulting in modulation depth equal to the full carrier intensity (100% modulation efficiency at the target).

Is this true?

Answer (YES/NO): YES